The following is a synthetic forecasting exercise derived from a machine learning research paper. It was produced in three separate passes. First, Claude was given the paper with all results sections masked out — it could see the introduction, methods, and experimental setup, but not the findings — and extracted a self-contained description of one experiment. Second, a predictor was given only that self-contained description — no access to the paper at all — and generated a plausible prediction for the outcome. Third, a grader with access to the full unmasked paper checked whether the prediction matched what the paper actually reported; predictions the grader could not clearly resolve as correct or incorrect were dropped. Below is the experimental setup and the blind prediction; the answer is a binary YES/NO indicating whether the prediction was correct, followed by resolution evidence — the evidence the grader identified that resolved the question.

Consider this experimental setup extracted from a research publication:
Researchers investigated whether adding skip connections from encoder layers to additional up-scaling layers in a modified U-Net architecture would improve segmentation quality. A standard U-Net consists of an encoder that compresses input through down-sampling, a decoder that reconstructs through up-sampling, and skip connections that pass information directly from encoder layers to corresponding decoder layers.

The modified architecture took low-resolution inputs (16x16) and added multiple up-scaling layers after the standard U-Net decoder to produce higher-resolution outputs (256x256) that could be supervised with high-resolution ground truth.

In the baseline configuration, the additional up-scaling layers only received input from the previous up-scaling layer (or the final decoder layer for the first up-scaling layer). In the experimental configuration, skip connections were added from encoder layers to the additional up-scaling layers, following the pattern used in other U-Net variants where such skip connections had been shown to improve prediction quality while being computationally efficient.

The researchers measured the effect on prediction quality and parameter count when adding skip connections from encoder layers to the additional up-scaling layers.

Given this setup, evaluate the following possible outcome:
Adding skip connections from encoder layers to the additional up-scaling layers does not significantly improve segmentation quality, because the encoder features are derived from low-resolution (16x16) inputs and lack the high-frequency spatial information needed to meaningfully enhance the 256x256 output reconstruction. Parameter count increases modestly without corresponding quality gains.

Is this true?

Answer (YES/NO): NO